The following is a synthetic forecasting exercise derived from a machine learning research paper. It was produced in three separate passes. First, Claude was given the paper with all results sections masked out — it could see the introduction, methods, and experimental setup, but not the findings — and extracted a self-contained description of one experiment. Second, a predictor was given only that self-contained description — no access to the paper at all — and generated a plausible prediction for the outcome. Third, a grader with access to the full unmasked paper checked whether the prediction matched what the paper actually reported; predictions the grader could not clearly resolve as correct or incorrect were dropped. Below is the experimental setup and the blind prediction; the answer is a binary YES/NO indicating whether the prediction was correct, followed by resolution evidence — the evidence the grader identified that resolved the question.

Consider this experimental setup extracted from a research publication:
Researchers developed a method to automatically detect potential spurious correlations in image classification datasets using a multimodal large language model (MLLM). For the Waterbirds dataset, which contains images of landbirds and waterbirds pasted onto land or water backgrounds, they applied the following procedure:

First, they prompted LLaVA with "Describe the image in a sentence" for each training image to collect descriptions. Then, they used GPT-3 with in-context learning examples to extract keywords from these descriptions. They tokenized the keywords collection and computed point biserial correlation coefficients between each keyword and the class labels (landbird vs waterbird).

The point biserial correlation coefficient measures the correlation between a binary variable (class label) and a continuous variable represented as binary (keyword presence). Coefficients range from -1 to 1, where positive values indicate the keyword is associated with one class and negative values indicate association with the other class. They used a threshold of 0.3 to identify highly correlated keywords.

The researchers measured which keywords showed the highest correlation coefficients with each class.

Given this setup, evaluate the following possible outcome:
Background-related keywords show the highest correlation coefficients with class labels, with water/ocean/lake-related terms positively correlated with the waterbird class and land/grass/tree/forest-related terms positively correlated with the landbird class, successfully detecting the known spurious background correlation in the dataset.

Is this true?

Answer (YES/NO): YES